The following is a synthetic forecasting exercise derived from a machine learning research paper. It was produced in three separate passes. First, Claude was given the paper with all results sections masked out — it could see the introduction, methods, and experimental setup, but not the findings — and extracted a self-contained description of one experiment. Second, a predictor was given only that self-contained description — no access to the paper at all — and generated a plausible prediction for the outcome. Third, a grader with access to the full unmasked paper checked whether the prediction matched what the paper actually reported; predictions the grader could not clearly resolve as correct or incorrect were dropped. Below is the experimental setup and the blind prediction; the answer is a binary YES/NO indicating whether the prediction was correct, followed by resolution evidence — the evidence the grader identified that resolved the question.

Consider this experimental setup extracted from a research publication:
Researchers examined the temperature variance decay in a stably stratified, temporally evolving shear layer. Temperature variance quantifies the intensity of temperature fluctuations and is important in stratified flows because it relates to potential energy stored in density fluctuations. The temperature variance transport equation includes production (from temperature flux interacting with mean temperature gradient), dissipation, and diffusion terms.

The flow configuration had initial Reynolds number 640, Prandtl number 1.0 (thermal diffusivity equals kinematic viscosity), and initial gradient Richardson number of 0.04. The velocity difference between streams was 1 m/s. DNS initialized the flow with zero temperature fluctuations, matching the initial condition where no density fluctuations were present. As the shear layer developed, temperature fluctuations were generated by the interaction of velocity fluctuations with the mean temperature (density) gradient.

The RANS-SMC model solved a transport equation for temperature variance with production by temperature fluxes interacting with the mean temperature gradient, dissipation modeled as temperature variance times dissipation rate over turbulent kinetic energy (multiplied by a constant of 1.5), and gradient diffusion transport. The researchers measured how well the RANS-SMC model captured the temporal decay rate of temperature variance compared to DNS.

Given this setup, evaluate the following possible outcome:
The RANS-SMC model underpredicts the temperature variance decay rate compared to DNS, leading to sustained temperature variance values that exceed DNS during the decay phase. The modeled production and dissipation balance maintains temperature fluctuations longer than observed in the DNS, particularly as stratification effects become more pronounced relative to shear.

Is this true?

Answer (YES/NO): YES